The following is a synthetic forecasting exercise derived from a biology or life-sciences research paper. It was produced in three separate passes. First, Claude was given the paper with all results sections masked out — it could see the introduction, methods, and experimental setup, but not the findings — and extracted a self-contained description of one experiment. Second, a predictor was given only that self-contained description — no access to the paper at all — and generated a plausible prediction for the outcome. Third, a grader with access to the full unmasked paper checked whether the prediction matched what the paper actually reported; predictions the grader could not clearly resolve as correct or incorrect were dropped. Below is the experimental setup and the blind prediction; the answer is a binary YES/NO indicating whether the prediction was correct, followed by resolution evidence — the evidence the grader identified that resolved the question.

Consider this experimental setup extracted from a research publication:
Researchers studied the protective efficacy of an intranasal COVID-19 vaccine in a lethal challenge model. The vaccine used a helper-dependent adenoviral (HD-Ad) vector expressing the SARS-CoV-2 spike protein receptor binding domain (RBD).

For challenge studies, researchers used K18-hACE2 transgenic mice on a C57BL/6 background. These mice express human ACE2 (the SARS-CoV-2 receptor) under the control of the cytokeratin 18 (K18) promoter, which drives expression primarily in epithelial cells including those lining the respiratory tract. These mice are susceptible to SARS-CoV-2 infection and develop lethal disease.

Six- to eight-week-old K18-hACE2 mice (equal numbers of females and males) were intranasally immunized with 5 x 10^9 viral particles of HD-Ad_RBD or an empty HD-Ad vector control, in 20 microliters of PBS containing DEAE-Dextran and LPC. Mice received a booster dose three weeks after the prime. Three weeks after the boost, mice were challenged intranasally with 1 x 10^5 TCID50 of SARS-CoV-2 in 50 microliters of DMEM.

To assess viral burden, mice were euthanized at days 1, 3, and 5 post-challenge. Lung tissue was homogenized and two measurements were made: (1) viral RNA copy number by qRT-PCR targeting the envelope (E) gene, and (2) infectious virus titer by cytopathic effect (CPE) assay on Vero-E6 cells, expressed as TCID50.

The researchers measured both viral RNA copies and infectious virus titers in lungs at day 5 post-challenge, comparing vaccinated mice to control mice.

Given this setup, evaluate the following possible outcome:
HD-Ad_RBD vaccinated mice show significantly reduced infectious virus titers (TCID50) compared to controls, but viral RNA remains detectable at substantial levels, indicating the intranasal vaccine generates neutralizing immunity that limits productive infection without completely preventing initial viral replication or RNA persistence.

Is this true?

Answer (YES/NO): NO